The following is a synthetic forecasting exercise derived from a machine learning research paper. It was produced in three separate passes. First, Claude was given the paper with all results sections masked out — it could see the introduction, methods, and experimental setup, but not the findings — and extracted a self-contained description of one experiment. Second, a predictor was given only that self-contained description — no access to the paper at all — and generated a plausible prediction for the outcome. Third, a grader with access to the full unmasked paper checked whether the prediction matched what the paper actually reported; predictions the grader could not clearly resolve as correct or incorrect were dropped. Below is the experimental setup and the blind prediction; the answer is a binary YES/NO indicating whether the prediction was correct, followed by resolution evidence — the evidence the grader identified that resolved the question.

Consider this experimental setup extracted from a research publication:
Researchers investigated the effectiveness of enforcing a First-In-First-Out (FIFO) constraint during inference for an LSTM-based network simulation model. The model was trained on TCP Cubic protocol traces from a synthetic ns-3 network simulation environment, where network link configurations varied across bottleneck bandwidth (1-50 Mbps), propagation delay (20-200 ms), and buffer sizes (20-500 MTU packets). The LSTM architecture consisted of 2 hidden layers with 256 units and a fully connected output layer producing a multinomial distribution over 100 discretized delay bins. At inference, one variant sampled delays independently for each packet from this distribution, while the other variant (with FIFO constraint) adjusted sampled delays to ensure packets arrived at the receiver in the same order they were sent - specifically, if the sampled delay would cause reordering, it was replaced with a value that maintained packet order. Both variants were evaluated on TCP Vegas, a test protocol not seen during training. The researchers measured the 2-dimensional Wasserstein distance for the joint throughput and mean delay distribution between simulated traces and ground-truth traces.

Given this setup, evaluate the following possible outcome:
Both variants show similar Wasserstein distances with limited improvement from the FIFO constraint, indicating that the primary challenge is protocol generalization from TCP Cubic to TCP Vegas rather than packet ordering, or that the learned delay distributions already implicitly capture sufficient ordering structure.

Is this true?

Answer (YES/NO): NO